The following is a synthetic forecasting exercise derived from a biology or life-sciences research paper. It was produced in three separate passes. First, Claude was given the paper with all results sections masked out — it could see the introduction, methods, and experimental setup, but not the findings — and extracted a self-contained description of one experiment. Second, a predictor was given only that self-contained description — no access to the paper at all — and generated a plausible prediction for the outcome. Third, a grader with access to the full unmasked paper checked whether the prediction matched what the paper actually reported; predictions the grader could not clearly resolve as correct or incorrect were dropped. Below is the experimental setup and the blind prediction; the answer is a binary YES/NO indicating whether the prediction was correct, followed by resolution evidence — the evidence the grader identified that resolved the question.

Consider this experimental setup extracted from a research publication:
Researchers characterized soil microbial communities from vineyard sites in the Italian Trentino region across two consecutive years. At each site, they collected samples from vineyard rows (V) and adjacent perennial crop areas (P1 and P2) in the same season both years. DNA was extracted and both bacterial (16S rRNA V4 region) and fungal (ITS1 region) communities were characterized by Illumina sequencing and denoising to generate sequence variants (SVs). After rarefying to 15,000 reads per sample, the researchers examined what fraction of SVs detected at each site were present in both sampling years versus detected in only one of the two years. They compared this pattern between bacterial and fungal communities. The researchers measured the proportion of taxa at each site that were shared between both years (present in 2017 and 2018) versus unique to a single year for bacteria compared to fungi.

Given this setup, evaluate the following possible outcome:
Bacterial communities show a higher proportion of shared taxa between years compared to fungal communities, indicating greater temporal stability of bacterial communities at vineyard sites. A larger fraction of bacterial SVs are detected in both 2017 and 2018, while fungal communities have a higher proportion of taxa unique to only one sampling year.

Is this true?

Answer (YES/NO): YES